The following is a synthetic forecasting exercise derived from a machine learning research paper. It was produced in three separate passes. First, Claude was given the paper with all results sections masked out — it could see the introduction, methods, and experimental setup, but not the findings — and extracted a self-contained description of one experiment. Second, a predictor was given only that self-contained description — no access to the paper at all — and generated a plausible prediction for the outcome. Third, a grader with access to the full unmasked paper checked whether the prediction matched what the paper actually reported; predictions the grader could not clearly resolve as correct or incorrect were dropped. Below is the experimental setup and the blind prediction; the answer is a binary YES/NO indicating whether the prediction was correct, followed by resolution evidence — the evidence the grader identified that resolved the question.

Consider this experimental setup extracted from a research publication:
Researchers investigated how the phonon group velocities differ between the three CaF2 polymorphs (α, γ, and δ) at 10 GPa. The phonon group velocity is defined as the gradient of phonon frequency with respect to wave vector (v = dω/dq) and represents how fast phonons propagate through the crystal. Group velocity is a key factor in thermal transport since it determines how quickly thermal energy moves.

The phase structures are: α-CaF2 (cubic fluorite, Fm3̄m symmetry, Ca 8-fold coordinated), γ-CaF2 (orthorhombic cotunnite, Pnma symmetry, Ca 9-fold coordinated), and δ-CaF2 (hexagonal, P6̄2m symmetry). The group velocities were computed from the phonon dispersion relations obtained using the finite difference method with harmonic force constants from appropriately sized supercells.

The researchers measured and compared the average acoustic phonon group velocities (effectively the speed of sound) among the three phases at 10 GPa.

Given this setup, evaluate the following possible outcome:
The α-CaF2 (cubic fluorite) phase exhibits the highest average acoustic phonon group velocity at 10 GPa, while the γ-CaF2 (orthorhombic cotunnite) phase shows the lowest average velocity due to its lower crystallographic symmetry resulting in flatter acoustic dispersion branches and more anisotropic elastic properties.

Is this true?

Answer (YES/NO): NO